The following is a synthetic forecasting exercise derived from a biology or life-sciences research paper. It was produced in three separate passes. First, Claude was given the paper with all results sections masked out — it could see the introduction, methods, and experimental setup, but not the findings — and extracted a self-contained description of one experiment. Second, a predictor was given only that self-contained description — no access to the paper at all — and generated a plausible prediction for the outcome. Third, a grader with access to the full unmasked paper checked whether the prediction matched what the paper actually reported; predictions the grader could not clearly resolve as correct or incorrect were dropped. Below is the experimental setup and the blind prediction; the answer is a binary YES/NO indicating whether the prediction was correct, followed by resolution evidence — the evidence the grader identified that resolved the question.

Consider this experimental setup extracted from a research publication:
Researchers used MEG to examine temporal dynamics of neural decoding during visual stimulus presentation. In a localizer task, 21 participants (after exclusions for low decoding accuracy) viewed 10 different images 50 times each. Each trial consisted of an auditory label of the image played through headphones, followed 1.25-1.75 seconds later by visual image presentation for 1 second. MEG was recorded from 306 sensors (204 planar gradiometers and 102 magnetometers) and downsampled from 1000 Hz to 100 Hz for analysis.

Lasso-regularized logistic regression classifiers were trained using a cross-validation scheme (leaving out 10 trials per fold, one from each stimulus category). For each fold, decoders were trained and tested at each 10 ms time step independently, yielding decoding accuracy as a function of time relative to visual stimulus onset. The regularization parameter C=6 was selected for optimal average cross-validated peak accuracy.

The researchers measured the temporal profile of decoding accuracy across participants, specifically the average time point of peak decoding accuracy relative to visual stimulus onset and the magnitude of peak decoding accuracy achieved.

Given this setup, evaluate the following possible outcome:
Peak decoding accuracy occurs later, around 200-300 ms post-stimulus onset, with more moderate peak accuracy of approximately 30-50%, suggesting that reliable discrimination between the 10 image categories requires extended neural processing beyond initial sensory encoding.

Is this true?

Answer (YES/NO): YES